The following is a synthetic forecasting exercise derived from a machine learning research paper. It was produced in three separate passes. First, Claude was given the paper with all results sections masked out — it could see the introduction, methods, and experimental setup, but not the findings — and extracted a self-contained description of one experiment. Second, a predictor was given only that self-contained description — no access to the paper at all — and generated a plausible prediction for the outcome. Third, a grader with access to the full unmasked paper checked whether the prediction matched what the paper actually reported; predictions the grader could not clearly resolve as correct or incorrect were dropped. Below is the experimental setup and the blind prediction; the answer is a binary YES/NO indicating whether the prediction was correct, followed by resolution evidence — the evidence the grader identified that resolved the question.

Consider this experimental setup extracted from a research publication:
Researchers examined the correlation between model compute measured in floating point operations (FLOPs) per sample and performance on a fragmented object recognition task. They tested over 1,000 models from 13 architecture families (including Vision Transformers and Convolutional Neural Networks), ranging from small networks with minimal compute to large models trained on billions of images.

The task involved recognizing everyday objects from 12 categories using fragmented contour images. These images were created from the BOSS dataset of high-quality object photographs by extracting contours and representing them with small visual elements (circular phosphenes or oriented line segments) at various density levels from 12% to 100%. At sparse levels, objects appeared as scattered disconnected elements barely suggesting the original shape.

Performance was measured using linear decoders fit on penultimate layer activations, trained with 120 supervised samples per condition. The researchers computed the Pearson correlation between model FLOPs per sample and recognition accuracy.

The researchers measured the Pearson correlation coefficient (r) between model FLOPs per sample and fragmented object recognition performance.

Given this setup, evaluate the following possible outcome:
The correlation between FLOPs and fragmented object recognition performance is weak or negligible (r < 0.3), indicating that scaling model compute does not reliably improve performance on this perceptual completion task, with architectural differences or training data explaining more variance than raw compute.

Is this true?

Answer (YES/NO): NO